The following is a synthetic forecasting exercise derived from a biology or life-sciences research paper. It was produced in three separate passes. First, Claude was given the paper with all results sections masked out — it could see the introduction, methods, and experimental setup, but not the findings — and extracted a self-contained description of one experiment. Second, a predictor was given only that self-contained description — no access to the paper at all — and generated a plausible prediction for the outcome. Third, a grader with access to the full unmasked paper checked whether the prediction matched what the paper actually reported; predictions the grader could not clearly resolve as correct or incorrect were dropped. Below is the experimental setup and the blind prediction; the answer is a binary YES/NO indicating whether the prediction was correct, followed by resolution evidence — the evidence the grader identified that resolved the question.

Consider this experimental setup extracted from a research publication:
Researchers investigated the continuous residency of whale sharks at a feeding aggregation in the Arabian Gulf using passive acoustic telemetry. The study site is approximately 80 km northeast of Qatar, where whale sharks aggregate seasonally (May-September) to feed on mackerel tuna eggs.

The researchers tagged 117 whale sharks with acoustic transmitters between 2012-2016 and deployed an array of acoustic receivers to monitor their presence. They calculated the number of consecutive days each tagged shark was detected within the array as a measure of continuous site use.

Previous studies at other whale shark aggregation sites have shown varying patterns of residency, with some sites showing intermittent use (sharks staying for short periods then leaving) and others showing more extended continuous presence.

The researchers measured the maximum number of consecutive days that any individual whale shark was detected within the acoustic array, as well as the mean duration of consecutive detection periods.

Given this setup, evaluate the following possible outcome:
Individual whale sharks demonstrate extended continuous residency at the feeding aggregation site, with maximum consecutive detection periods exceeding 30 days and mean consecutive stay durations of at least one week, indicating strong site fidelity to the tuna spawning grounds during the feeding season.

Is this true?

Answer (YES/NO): YES